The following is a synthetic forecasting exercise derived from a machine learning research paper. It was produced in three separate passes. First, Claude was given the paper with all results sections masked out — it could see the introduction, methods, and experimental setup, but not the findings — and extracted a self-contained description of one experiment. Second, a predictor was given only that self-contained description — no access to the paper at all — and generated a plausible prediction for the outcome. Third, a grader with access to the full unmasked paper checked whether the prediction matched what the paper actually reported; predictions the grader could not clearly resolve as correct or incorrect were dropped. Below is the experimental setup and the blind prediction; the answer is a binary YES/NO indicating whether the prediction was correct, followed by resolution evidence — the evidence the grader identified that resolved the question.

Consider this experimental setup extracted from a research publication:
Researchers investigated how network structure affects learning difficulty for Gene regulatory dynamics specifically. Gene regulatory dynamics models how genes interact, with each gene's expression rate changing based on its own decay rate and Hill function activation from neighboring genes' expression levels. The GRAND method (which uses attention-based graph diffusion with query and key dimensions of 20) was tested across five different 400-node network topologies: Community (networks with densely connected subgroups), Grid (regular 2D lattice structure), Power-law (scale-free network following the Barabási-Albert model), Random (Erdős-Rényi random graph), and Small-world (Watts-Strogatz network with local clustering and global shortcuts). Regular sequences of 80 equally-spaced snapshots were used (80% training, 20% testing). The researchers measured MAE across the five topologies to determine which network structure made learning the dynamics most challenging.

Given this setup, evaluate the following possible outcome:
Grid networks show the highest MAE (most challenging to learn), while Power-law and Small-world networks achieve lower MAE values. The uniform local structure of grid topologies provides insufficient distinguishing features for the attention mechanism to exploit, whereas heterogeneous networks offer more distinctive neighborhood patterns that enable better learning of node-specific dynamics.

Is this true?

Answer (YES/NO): NO